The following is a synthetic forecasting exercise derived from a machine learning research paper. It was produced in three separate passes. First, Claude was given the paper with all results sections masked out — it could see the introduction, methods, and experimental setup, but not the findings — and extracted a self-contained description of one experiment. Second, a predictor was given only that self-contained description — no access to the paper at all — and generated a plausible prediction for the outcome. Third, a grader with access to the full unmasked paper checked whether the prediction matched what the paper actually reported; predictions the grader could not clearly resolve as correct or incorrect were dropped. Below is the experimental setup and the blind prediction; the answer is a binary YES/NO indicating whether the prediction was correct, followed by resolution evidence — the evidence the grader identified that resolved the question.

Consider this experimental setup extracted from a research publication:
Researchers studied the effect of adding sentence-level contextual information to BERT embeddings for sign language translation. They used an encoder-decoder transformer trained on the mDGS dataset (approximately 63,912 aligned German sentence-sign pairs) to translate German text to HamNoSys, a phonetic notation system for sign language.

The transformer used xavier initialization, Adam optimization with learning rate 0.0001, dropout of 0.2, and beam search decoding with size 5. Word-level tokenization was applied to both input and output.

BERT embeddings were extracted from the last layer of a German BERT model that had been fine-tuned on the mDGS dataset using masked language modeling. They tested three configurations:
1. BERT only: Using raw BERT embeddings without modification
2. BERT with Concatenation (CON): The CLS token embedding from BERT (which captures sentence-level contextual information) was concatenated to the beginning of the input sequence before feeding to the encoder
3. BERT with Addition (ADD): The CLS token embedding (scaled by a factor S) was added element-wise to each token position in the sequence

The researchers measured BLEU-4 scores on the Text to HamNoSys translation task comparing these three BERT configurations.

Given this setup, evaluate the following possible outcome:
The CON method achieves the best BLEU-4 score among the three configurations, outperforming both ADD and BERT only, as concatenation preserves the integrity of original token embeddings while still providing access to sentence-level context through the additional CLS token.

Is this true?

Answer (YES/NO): NO